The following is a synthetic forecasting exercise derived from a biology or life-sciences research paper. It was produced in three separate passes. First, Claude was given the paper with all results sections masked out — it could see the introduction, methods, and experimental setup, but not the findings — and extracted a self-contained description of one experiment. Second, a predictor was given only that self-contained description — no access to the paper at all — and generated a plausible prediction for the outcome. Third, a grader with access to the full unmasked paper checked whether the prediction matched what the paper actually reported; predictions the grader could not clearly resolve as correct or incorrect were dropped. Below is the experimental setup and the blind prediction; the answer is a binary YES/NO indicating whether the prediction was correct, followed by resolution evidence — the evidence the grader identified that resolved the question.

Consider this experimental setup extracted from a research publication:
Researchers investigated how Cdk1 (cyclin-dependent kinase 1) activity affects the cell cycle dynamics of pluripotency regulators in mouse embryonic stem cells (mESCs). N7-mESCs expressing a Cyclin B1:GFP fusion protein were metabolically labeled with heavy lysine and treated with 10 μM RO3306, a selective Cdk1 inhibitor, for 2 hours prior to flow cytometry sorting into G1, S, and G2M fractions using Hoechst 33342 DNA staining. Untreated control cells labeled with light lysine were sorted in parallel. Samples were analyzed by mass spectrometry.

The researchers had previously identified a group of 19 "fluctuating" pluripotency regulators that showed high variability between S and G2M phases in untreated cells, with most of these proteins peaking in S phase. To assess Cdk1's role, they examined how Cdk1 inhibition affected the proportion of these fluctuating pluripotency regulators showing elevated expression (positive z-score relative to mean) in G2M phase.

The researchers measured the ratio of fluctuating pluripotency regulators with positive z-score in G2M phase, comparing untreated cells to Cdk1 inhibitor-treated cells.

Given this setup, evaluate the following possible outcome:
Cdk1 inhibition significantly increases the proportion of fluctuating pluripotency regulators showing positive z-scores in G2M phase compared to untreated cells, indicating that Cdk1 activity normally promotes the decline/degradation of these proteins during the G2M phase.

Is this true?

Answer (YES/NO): YES